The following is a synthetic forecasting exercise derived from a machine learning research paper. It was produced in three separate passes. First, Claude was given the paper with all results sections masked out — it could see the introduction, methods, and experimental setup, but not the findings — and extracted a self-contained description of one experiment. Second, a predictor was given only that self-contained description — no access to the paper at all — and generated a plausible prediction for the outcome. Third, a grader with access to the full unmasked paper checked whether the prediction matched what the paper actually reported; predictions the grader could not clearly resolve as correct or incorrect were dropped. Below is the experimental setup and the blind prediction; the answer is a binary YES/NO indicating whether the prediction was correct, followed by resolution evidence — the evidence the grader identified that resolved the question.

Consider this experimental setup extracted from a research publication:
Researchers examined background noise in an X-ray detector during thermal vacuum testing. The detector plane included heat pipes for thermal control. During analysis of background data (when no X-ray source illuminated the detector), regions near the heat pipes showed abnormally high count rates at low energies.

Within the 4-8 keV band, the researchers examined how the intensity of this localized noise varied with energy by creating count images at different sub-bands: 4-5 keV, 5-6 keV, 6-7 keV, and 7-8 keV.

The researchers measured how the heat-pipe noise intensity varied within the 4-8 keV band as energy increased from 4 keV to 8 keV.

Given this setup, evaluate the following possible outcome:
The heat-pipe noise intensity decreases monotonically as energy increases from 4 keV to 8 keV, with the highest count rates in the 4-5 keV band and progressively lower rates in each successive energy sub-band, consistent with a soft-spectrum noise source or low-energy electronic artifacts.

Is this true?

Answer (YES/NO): YES